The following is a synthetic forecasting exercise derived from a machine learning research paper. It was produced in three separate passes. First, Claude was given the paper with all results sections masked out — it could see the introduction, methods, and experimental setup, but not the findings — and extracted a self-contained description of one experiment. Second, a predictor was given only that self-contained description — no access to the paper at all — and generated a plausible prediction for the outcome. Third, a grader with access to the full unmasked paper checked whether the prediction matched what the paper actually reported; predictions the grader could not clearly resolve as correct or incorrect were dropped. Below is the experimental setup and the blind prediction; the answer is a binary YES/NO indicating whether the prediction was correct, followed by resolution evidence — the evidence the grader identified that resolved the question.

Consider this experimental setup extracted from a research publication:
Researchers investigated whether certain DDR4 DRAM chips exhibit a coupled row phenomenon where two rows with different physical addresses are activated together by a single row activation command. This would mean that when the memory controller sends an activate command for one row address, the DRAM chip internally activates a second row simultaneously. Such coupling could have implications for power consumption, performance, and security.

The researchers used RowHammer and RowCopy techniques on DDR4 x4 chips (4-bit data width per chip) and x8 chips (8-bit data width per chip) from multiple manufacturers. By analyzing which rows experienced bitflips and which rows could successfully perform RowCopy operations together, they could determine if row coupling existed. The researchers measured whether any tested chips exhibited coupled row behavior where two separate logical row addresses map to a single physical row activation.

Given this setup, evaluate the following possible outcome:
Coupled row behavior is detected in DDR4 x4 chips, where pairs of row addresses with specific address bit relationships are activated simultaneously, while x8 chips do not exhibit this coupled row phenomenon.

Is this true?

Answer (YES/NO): YES